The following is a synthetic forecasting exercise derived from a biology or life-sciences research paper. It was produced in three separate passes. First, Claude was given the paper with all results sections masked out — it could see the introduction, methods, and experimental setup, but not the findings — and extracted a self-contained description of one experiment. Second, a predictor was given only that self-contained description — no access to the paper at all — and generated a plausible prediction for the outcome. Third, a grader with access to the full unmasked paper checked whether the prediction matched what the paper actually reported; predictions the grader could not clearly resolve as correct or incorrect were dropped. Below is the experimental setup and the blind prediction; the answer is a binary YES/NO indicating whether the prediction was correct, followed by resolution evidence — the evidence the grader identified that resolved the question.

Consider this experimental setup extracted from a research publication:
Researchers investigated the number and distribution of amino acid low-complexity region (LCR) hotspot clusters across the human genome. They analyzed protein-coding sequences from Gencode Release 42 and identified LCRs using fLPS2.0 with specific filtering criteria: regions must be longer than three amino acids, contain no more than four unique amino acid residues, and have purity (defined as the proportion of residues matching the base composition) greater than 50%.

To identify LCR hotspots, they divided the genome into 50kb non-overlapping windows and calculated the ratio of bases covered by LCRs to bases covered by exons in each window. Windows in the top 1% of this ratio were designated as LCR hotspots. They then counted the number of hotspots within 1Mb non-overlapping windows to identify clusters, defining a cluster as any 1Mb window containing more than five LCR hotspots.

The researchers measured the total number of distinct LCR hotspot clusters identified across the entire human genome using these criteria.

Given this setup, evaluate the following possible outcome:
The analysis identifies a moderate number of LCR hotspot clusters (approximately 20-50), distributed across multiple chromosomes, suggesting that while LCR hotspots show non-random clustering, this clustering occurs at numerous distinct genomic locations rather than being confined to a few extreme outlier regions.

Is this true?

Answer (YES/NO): NO